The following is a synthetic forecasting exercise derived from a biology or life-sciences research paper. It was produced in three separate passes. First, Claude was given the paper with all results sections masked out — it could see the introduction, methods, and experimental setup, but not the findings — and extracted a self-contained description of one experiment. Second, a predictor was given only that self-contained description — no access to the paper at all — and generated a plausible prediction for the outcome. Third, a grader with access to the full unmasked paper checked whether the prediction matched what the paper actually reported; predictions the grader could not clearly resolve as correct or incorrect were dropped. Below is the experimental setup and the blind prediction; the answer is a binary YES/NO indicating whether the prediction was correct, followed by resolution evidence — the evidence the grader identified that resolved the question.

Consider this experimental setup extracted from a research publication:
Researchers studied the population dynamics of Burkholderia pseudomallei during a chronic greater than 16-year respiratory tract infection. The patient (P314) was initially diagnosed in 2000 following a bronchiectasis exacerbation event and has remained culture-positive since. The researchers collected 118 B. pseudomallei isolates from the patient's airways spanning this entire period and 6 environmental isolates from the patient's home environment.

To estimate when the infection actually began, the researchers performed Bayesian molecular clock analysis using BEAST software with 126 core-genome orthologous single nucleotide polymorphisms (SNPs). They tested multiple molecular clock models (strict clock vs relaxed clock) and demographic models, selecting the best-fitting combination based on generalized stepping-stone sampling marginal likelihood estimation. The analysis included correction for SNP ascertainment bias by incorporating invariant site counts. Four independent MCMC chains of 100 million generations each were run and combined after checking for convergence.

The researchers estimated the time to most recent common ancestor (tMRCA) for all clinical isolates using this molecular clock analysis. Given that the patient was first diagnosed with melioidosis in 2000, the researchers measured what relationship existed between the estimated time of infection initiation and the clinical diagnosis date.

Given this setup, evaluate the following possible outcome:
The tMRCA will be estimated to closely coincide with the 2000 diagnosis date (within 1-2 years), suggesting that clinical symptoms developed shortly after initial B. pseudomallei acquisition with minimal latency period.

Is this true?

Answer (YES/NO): YES